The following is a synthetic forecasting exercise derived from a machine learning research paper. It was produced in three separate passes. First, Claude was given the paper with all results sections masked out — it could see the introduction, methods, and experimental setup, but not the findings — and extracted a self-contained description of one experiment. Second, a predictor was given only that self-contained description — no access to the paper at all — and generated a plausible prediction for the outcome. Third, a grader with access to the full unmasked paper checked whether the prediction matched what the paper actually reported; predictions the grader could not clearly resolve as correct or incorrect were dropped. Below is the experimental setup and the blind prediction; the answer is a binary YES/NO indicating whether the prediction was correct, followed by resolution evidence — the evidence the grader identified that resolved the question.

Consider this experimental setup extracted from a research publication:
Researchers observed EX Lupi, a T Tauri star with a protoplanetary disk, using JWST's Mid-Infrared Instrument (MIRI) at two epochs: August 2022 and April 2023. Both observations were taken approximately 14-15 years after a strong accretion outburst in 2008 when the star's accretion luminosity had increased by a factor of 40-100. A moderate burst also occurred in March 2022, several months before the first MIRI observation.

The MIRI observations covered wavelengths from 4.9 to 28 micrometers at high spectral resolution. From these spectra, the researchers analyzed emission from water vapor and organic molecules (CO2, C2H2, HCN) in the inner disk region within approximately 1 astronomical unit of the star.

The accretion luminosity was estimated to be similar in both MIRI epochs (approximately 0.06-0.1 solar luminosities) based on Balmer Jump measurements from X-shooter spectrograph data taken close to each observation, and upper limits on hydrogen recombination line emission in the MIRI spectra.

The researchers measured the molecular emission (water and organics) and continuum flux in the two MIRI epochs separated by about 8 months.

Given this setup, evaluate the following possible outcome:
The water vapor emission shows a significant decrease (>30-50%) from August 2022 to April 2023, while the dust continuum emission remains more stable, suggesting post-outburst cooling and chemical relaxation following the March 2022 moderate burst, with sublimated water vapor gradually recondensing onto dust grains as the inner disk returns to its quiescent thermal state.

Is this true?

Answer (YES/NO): NO